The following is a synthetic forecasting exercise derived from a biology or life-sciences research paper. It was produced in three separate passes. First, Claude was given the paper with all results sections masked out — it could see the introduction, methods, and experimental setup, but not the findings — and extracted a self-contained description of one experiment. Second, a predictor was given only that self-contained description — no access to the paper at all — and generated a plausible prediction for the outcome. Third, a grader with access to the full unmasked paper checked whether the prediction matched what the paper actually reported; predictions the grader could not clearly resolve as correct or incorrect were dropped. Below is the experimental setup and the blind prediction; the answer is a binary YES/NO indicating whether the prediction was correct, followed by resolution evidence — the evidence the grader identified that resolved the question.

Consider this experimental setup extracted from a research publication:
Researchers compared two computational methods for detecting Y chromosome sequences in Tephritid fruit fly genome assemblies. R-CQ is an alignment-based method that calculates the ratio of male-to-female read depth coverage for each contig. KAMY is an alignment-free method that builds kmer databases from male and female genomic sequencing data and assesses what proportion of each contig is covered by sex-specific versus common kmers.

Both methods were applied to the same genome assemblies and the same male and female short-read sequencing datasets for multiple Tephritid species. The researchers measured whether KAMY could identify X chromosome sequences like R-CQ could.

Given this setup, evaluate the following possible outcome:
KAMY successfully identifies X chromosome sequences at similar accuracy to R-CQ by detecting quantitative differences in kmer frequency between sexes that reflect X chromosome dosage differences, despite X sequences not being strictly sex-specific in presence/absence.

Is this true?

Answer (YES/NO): NO